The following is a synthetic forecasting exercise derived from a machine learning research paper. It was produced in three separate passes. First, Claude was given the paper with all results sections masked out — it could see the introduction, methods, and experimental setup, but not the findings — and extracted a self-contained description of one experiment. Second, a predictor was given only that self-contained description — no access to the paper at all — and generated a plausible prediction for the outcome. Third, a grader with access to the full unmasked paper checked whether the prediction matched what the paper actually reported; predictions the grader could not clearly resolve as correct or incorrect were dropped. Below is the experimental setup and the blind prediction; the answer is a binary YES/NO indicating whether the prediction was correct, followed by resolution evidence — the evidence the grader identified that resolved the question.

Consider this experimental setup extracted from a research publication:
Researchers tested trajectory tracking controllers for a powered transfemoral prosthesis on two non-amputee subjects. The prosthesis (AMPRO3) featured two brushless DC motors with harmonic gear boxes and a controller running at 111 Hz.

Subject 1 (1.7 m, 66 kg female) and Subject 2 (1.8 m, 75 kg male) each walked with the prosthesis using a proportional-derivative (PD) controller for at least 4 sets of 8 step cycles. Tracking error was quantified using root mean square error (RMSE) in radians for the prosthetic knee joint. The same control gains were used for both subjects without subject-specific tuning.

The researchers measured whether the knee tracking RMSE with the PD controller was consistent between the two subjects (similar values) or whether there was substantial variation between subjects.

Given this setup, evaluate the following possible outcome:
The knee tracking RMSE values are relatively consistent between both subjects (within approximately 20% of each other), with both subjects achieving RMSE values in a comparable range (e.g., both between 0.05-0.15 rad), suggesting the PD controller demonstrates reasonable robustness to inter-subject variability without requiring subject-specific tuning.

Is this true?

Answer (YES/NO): NO